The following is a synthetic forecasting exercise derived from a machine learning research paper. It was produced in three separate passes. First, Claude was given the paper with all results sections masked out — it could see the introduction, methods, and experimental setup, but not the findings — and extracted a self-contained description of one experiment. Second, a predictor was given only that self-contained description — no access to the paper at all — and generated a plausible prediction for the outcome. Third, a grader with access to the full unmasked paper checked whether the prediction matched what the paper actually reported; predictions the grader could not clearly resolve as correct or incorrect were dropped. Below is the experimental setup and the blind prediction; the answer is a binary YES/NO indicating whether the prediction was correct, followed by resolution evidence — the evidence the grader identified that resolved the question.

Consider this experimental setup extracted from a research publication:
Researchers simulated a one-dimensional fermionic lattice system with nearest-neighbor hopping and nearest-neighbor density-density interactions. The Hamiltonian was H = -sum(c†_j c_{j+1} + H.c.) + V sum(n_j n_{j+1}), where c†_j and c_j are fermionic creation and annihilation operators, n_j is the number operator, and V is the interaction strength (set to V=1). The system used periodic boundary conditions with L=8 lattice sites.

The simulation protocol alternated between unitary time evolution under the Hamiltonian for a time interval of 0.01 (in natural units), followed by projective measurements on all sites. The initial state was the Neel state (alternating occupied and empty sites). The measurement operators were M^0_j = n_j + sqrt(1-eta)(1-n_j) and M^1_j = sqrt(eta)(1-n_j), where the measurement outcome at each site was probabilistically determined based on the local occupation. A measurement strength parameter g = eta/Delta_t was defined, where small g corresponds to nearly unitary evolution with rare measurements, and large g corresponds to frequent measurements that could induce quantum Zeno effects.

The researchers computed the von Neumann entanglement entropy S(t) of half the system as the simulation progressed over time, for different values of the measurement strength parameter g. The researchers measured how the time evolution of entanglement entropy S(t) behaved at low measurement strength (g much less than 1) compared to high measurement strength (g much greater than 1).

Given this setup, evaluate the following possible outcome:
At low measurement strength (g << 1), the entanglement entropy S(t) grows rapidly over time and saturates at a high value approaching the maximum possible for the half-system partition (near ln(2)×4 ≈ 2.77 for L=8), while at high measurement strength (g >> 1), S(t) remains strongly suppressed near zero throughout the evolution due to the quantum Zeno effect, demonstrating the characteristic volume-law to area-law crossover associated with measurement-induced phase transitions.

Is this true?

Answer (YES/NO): NO